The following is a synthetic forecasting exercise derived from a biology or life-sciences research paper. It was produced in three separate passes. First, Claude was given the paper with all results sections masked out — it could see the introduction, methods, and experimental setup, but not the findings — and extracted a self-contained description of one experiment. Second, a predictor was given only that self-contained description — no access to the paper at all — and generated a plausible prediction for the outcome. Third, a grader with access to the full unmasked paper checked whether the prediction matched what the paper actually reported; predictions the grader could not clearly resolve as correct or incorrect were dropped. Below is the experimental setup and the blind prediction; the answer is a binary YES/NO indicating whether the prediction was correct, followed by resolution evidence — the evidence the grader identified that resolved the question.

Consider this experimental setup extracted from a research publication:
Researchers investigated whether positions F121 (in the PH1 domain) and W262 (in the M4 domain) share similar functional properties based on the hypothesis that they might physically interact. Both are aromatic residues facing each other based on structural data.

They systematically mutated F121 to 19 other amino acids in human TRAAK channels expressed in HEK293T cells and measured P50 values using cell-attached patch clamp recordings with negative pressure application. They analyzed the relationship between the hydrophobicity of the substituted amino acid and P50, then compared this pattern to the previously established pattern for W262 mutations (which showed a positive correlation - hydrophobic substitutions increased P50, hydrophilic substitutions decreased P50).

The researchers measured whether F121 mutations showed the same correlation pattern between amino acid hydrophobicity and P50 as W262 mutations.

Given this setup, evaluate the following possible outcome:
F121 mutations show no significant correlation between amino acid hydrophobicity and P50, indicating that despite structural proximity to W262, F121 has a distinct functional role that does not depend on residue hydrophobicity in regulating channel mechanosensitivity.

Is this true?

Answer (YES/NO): NO